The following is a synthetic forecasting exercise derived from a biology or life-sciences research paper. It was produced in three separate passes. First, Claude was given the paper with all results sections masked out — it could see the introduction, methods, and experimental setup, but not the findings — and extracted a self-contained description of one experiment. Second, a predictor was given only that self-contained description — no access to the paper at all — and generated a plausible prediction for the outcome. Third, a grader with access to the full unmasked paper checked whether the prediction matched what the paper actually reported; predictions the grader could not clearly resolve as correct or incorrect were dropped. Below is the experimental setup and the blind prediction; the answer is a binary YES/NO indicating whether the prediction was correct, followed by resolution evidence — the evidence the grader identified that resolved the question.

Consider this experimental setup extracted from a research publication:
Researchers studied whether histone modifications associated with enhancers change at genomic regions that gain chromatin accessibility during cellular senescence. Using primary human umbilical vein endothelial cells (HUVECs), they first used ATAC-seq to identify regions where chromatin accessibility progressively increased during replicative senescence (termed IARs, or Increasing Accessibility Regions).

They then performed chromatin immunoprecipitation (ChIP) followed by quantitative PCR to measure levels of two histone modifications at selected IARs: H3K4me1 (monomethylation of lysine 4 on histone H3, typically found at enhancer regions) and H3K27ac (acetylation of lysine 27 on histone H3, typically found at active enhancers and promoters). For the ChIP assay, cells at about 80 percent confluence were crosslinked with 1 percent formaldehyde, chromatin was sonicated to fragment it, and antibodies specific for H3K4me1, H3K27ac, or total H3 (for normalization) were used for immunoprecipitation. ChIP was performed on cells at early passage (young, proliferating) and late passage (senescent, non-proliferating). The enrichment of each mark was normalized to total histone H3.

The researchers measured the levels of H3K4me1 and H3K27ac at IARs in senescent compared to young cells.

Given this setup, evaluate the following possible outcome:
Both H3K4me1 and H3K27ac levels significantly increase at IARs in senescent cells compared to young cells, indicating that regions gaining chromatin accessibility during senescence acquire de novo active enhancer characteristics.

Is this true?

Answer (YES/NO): NO